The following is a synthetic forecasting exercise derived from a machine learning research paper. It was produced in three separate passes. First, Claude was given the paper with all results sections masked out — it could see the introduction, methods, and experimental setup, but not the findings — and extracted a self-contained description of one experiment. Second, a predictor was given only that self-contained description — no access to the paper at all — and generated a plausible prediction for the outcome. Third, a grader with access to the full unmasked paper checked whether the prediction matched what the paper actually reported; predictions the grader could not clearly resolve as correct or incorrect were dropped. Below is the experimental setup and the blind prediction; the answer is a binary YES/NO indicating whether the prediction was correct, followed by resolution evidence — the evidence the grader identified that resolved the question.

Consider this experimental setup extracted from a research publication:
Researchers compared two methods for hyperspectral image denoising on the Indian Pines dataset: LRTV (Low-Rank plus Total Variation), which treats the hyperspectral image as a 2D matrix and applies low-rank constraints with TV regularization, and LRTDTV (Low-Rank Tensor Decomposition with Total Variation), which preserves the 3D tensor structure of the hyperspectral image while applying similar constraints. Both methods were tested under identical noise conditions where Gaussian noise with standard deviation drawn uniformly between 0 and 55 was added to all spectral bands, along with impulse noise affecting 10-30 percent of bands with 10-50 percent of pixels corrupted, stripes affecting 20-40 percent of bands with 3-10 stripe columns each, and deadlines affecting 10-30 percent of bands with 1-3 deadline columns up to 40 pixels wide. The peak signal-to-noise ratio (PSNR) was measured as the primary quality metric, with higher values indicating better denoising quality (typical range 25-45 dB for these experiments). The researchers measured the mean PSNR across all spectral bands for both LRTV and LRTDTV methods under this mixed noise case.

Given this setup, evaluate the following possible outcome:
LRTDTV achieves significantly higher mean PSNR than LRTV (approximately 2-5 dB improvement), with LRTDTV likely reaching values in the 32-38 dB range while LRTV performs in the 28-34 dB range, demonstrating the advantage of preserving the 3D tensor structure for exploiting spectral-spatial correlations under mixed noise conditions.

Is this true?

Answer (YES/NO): NO